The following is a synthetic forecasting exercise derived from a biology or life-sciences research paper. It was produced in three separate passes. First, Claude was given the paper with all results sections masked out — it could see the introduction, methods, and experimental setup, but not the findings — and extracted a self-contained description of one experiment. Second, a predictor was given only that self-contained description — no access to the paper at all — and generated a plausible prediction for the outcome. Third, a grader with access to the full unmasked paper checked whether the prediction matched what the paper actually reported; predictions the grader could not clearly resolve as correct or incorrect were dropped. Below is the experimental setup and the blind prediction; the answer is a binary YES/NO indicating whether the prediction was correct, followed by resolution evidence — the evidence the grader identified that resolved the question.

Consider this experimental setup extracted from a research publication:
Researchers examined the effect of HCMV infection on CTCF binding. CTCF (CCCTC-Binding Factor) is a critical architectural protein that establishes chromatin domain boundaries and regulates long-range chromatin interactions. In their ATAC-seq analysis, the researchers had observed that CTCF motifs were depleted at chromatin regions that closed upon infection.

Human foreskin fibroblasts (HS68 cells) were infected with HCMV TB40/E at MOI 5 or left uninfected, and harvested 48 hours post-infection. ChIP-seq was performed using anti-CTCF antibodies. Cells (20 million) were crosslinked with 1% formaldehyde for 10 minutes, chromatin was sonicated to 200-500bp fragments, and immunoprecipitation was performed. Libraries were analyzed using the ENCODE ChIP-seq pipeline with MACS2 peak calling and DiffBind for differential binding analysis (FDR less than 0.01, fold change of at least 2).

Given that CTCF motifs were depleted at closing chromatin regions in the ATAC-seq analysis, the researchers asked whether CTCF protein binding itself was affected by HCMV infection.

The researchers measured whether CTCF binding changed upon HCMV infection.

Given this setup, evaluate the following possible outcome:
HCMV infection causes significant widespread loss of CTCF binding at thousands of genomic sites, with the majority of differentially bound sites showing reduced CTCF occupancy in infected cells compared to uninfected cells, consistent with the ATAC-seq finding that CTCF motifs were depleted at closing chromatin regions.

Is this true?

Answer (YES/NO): NO